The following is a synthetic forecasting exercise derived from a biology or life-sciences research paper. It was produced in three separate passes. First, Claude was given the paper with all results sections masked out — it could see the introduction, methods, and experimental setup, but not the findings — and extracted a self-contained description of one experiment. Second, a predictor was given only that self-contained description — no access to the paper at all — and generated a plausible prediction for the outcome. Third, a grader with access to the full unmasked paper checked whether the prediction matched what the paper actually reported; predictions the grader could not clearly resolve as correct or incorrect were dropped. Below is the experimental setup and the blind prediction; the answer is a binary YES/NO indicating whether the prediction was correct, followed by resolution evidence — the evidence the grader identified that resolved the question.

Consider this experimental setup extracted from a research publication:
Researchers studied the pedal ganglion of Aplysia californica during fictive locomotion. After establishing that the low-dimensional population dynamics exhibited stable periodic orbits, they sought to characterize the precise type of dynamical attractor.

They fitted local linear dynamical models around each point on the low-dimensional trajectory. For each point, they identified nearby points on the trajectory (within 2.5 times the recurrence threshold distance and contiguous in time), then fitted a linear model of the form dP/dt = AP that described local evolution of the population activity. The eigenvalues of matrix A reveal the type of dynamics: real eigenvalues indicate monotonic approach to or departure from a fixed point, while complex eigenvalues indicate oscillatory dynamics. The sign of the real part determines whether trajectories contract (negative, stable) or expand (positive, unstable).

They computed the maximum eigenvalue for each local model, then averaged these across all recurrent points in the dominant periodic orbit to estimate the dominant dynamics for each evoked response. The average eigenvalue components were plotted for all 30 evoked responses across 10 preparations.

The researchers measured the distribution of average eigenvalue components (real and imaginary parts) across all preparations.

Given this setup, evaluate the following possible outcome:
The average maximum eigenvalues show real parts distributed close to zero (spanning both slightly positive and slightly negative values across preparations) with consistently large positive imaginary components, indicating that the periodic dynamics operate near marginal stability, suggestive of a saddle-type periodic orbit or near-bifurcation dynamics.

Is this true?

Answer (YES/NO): NO